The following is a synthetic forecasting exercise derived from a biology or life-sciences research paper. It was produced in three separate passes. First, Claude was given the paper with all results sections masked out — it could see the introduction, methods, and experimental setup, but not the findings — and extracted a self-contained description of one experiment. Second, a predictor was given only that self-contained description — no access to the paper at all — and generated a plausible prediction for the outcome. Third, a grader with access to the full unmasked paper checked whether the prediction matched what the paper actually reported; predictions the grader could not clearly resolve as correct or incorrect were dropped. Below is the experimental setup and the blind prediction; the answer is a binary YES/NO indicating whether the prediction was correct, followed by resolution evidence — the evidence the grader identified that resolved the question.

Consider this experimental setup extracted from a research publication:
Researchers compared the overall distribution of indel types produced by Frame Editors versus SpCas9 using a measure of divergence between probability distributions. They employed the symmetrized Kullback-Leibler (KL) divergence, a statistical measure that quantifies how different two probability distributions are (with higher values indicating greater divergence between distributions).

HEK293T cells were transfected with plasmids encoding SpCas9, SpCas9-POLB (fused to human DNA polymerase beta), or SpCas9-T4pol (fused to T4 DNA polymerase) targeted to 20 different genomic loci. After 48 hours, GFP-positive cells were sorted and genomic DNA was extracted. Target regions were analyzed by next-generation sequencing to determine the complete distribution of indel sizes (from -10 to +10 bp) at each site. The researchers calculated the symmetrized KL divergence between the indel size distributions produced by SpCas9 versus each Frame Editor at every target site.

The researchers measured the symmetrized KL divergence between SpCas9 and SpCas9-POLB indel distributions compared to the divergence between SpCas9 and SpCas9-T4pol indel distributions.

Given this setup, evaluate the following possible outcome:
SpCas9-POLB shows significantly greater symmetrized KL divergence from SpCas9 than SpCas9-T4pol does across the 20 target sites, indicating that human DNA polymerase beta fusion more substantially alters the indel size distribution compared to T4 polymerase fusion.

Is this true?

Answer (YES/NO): NO